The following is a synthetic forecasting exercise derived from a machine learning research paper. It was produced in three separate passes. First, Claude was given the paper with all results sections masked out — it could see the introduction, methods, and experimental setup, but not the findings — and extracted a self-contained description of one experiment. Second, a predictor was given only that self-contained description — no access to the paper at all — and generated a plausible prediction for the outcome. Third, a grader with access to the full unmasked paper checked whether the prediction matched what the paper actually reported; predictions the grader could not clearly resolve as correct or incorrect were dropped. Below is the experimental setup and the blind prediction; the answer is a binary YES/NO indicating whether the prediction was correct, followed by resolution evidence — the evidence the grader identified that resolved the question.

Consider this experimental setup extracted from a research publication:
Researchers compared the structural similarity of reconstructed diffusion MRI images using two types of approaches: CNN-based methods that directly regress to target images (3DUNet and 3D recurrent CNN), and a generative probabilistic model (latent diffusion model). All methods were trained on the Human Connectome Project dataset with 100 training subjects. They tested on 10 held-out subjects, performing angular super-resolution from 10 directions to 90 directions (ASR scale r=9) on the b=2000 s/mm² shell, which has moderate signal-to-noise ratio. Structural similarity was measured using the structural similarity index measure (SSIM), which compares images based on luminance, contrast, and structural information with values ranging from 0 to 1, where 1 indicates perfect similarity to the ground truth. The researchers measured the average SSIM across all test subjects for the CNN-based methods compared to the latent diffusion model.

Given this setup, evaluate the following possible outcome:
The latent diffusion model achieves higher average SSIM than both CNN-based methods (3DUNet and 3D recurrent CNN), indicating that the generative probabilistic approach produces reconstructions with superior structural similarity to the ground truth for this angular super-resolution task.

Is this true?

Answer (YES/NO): NO